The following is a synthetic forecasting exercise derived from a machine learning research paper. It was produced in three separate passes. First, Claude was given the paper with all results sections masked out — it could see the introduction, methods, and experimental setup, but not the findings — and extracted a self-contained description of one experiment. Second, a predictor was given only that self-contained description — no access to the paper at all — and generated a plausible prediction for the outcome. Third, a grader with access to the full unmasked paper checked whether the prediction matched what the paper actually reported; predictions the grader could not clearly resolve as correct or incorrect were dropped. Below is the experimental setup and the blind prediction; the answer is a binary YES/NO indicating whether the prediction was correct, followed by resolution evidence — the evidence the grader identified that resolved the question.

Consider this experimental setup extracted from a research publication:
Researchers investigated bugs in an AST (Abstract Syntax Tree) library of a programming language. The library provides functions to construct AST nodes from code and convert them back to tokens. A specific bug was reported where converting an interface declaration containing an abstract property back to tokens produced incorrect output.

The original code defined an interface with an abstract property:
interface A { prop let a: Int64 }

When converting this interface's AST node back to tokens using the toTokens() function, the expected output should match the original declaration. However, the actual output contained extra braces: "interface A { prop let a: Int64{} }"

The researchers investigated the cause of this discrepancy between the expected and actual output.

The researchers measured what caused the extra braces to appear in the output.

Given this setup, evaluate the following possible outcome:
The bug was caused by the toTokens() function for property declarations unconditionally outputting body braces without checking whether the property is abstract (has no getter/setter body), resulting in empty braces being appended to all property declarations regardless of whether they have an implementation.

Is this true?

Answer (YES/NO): NO